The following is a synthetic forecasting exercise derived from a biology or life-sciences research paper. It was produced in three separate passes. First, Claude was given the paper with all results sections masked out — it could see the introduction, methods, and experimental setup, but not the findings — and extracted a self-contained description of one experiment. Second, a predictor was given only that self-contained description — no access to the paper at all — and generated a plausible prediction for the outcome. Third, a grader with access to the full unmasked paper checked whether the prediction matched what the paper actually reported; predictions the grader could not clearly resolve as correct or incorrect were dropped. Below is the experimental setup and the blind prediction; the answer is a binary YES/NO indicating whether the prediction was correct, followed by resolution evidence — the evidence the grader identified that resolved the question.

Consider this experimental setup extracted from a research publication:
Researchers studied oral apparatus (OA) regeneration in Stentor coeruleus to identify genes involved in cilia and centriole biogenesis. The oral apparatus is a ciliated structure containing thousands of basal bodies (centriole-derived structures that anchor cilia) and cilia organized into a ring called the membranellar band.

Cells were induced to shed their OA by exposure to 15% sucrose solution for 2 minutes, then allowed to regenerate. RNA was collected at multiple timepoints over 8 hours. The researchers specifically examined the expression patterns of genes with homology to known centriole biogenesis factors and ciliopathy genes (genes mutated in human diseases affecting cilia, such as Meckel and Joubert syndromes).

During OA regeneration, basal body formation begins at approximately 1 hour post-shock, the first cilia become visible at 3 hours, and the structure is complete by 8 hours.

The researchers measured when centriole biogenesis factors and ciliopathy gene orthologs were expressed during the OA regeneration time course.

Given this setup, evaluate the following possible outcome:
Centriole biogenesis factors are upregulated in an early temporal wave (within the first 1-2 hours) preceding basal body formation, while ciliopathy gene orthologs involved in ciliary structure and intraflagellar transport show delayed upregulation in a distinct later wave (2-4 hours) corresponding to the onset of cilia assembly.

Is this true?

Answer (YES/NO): NO